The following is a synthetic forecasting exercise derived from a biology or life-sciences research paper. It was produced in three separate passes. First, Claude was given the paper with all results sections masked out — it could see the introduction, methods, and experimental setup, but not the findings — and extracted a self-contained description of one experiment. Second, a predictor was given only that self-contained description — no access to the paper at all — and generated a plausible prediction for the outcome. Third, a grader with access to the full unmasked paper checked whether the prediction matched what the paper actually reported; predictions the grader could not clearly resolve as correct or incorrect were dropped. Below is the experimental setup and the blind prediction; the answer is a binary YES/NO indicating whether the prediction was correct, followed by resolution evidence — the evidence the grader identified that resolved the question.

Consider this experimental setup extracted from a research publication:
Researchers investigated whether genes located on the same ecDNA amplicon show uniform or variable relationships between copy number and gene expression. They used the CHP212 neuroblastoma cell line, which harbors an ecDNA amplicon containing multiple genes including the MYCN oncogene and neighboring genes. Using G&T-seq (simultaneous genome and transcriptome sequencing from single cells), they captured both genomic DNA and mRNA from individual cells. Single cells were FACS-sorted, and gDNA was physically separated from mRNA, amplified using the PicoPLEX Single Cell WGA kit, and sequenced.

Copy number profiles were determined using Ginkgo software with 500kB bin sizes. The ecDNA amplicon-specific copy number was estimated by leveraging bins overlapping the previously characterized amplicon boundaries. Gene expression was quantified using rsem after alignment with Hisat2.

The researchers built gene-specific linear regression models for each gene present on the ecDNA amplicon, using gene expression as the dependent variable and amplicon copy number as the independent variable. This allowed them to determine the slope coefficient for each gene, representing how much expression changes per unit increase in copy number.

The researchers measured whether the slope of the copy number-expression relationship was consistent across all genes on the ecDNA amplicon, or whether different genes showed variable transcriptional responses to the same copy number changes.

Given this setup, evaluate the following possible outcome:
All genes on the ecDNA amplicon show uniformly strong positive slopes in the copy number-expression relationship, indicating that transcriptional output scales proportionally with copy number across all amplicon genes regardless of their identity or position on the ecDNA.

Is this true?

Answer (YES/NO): NO